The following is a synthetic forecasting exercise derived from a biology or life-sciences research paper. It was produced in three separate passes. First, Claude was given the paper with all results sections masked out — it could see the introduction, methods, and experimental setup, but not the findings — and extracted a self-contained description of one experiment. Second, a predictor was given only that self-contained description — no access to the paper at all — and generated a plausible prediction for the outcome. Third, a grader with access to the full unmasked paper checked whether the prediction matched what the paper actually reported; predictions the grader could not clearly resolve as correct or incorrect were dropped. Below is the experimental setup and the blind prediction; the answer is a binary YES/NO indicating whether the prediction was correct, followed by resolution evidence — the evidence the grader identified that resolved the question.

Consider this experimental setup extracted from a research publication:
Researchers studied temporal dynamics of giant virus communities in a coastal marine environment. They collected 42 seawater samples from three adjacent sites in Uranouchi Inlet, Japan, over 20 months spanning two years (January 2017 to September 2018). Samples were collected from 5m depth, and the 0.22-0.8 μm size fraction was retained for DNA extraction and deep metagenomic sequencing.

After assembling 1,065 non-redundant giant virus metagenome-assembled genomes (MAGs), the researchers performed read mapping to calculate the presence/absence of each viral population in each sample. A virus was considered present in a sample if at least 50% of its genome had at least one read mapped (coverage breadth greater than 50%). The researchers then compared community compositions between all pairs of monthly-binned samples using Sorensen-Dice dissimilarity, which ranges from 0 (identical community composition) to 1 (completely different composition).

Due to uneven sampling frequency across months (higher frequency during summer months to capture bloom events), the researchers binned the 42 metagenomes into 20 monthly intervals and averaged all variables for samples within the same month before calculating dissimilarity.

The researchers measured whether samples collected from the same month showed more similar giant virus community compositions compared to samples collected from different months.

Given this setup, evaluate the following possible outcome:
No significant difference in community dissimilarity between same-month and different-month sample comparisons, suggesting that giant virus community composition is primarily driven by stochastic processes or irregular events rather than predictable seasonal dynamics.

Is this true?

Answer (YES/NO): NO